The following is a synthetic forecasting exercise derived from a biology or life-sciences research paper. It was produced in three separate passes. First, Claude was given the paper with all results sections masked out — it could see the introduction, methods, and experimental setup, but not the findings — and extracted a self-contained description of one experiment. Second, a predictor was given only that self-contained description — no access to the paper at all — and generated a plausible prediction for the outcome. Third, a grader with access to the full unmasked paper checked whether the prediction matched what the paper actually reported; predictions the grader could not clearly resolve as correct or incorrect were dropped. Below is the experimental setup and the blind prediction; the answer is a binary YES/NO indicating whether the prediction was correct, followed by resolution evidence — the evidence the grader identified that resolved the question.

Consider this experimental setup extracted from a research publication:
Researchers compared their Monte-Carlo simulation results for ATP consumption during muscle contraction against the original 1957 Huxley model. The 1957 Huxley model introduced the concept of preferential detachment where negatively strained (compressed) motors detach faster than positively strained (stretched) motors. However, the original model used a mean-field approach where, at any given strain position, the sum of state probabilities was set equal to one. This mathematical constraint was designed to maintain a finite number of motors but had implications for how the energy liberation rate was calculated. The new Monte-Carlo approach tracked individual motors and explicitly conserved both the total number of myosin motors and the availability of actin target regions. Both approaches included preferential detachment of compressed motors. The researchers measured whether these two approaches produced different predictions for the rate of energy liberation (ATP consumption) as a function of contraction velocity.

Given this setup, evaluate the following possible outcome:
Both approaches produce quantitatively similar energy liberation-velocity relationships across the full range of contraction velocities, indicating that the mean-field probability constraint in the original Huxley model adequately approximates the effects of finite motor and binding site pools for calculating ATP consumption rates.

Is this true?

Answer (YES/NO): NO